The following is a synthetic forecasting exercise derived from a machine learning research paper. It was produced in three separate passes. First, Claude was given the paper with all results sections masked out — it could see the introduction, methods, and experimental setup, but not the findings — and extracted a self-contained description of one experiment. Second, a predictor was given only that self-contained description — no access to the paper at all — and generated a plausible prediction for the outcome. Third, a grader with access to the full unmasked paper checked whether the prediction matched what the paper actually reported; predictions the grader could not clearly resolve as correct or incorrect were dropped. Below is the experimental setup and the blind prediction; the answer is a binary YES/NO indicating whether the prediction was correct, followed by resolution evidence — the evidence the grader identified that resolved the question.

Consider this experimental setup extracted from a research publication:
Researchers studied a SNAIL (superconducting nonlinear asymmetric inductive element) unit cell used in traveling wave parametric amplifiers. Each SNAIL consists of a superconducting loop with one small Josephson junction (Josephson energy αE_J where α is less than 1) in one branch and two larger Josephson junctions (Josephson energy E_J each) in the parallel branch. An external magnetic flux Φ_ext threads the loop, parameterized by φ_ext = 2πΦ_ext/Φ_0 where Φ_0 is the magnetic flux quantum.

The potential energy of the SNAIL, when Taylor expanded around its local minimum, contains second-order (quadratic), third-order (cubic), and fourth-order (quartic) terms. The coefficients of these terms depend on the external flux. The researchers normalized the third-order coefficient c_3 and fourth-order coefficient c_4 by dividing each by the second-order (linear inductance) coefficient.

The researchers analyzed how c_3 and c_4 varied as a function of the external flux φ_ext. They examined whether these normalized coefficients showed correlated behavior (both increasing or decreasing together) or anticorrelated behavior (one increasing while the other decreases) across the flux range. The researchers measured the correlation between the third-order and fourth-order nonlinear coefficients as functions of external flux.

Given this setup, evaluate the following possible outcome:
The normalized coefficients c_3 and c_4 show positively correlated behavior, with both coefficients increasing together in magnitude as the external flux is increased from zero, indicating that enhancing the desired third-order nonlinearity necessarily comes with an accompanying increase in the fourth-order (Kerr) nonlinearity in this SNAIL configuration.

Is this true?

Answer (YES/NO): NO